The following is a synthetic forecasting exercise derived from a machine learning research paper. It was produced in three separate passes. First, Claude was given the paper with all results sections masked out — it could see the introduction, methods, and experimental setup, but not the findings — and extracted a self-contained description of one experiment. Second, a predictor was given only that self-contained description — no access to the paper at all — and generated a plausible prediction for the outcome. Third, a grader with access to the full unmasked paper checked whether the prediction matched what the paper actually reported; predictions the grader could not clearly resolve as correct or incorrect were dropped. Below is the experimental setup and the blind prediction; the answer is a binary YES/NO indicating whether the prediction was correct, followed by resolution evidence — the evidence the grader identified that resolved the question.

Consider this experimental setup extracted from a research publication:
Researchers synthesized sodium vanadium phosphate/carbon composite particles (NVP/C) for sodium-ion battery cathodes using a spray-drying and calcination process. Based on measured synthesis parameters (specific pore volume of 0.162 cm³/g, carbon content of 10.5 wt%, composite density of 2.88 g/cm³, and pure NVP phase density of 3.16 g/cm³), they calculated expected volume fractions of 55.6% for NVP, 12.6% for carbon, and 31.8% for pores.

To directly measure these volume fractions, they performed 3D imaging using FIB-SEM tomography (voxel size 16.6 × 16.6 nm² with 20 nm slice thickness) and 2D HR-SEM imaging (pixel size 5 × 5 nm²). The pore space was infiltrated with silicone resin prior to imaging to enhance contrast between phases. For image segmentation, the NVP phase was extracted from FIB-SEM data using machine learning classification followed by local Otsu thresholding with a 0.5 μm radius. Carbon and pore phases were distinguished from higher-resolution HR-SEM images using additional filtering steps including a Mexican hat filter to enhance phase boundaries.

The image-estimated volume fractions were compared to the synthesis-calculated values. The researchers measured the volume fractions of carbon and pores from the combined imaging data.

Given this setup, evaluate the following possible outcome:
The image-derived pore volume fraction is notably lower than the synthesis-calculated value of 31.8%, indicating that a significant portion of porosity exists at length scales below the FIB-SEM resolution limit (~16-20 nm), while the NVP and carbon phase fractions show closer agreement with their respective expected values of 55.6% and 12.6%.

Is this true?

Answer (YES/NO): NO